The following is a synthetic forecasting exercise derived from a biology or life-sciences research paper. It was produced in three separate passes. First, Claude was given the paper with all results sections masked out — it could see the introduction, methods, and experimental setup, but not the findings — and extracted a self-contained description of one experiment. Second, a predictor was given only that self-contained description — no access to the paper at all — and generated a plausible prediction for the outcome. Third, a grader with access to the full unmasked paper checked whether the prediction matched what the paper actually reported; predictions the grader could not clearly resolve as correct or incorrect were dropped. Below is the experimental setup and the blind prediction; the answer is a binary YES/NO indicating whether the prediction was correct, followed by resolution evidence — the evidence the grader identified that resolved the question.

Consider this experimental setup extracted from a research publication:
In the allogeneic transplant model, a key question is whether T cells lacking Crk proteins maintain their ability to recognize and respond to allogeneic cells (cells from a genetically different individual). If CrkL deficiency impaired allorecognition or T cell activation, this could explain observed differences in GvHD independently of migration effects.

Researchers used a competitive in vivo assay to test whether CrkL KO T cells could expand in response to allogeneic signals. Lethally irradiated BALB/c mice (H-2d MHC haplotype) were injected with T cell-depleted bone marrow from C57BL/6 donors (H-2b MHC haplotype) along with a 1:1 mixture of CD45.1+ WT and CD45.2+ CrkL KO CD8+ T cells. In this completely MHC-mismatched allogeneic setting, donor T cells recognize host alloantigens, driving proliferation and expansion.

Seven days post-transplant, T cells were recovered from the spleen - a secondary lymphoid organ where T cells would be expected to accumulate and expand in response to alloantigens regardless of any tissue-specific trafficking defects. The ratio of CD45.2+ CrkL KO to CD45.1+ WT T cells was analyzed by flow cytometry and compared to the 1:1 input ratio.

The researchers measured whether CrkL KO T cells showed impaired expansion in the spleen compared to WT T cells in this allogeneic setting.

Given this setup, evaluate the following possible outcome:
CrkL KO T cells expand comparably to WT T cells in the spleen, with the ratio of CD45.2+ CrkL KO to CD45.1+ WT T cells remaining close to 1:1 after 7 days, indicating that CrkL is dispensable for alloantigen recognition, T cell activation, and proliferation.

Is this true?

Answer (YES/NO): YES